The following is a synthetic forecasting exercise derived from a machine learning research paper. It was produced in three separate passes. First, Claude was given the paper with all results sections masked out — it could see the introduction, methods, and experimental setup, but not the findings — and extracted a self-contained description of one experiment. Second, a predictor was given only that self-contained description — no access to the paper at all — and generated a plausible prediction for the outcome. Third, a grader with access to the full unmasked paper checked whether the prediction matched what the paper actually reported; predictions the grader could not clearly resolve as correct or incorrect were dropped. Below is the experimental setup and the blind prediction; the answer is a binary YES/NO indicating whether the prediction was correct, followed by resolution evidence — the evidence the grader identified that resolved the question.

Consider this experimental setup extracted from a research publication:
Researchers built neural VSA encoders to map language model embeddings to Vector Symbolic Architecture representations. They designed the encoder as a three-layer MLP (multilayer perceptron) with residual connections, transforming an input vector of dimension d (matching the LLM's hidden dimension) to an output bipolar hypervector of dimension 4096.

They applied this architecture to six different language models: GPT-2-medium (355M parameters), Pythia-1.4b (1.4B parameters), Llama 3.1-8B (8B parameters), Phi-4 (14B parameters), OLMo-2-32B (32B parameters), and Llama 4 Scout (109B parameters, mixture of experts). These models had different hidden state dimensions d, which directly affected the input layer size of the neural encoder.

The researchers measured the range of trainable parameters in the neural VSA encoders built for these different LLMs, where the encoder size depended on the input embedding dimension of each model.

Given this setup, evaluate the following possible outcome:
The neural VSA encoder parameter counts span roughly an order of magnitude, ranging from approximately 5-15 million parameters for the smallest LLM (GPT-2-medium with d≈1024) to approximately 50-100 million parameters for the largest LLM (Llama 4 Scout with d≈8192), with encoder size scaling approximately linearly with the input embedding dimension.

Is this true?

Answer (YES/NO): NO